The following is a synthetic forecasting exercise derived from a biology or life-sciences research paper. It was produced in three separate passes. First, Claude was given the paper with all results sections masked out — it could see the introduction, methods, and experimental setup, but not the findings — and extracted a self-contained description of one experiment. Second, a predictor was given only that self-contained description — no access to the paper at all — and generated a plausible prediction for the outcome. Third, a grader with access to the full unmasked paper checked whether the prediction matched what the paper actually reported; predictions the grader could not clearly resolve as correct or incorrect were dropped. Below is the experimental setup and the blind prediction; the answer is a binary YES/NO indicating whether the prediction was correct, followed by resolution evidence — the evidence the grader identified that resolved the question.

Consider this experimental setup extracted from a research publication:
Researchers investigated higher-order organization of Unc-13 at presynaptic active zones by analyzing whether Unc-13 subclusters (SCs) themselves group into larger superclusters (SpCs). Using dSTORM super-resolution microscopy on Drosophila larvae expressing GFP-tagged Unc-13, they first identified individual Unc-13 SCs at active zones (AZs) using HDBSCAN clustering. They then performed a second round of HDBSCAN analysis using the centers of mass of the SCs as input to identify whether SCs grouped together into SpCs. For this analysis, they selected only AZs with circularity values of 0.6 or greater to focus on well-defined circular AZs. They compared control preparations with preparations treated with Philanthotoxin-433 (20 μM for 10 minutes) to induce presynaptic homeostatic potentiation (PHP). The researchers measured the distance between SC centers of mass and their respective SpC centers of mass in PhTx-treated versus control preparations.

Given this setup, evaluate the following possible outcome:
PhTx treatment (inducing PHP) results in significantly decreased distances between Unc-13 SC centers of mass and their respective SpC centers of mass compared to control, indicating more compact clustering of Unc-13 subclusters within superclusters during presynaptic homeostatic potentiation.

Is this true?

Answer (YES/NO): NO